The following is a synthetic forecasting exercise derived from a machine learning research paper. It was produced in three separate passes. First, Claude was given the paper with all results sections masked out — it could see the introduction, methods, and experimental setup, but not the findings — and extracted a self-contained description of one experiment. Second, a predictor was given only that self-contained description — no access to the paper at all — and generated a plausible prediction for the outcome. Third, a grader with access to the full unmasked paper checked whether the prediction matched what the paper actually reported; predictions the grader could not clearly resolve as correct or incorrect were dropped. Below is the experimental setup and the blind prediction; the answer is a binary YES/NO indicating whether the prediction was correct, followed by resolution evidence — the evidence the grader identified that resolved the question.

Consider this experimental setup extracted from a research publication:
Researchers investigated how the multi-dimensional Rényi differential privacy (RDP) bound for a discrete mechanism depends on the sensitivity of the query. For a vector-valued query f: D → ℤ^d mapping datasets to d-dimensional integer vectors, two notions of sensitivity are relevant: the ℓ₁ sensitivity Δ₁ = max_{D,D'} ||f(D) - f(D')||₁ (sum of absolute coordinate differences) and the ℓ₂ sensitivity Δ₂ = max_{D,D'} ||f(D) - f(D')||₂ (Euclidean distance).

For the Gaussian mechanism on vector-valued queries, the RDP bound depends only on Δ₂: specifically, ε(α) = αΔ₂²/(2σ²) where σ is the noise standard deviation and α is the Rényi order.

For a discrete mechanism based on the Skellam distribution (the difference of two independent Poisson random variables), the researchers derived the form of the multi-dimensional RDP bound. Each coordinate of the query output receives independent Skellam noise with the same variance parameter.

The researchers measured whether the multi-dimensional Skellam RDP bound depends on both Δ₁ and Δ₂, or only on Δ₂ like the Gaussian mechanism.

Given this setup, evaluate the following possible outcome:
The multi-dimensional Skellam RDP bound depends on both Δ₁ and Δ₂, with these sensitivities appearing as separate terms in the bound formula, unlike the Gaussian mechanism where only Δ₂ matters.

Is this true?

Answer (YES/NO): YES